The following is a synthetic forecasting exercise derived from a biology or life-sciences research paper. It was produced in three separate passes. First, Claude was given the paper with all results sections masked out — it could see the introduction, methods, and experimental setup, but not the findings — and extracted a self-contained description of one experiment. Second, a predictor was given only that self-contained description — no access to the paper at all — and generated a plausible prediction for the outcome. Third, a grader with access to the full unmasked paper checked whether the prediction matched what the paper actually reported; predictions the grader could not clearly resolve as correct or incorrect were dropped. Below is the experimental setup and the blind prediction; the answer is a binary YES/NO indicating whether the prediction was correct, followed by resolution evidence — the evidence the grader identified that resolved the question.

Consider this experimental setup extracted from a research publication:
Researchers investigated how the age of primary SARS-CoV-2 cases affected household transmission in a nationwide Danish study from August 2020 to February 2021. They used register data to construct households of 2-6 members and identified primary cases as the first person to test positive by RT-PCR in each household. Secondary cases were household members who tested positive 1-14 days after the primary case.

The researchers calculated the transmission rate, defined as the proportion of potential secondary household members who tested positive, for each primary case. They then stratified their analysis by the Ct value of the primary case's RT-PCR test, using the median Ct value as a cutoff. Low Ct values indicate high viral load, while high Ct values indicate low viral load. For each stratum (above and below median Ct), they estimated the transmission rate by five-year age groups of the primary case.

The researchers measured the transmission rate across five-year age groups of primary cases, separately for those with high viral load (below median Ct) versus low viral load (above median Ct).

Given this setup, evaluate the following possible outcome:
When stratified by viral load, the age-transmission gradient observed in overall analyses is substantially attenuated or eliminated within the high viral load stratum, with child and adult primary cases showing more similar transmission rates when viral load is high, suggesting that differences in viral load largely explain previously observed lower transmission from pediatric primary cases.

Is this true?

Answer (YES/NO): NO